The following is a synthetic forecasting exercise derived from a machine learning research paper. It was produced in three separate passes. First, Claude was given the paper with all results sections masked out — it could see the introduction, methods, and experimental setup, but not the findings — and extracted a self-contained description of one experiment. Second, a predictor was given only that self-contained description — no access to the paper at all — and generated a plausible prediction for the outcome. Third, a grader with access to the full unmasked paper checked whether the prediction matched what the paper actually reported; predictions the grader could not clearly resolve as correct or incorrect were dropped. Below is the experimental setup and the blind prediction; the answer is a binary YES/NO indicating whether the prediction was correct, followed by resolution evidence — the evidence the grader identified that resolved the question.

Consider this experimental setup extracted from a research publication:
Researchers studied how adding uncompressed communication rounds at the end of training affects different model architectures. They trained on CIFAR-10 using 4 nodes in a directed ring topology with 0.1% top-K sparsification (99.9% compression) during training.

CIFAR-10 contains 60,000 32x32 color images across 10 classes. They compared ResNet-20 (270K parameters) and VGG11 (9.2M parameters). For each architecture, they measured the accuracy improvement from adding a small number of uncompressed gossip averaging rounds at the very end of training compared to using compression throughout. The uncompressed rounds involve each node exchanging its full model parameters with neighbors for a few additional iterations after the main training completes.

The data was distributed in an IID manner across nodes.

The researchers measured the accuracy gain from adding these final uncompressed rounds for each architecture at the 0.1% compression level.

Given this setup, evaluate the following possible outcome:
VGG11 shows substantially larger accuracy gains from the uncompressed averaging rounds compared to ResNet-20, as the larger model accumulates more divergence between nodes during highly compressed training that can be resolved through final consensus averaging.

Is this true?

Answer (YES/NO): YES